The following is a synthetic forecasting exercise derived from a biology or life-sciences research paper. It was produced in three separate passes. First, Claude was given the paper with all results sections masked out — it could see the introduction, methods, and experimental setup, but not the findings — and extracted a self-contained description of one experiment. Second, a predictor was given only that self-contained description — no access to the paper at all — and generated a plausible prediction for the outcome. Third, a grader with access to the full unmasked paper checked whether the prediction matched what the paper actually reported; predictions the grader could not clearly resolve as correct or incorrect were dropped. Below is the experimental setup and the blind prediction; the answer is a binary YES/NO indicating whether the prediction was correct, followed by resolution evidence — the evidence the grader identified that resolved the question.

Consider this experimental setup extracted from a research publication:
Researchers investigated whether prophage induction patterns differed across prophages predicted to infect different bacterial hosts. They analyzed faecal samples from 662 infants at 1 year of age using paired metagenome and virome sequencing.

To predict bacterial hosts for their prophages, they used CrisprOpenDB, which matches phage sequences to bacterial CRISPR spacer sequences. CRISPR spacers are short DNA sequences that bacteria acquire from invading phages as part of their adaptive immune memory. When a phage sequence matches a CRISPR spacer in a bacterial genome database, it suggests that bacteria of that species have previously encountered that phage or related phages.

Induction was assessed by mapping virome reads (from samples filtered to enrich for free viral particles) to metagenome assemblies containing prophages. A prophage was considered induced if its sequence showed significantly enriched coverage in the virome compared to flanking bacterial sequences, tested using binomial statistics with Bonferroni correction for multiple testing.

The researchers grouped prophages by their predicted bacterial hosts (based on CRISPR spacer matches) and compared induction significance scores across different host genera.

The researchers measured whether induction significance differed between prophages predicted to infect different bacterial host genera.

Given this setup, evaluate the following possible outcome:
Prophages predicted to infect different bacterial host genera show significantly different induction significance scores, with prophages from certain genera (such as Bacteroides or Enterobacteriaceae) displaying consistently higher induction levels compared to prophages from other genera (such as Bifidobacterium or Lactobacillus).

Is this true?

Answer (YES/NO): NO